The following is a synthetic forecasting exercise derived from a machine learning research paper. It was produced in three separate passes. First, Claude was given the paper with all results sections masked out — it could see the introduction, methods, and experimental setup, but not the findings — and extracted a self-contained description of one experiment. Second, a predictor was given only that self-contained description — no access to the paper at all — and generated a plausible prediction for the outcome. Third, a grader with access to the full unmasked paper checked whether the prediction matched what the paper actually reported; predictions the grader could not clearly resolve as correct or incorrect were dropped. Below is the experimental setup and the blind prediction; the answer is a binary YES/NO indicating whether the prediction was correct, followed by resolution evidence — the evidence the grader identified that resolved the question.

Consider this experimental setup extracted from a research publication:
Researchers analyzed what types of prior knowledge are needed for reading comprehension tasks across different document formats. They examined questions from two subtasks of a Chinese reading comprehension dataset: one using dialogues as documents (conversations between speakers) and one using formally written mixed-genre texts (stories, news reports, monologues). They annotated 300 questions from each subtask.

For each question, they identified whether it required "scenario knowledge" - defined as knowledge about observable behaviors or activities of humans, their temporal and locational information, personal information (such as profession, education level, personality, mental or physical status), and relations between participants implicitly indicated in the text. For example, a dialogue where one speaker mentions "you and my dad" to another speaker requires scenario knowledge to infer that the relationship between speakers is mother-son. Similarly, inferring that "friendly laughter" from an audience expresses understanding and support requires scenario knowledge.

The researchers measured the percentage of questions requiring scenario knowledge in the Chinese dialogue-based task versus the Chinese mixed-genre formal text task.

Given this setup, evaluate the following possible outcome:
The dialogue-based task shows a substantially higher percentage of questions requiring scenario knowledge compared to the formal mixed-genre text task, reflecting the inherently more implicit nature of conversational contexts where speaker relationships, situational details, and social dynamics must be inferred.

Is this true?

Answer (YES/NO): YES